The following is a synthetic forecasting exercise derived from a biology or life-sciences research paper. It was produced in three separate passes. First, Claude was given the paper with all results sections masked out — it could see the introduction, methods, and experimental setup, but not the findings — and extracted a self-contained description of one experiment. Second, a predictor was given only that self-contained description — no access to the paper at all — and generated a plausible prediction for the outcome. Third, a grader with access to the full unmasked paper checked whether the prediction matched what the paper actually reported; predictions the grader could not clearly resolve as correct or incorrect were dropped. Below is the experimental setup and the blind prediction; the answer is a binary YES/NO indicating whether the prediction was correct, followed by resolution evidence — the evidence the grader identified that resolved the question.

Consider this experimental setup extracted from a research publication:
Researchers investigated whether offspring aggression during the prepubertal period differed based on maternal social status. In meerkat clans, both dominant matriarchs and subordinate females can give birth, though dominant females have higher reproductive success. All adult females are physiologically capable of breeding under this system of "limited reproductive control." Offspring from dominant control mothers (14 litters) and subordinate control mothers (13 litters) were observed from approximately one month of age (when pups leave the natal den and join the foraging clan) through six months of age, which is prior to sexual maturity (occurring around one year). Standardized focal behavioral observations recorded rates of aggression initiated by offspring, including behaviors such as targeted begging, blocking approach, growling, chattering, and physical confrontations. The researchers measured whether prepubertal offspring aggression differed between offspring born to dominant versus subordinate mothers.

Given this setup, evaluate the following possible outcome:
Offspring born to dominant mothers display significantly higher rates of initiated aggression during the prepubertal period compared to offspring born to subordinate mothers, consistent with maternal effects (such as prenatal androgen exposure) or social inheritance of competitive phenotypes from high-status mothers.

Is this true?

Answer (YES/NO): YES